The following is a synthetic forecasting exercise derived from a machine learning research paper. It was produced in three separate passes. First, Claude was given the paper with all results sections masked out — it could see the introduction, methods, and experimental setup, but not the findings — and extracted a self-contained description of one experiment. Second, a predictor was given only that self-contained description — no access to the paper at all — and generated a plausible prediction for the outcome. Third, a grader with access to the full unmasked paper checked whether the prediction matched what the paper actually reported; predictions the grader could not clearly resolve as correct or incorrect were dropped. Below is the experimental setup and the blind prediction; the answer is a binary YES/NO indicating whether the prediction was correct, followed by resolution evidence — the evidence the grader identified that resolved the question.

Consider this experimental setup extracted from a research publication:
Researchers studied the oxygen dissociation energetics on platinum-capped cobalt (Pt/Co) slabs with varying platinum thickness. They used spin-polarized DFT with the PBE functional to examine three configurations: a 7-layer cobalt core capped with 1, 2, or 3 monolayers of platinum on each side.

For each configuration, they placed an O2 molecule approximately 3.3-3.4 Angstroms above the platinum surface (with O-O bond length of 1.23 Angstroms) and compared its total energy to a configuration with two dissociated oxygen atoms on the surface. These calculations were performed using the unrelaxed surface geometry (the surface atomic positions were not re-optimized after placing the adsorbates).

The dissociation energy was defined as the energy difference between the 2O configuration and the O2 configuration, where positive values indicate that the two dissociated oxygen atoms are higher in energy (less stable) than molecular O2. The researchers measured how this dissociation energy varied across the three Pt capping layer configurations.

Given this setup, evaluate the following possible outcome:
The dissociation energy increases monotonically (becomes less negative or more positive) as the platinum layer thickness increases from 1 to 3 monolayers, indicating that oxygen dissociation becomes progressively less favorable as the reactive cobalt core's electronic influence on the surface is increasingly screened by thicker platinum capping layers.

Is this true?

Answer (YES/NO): NO